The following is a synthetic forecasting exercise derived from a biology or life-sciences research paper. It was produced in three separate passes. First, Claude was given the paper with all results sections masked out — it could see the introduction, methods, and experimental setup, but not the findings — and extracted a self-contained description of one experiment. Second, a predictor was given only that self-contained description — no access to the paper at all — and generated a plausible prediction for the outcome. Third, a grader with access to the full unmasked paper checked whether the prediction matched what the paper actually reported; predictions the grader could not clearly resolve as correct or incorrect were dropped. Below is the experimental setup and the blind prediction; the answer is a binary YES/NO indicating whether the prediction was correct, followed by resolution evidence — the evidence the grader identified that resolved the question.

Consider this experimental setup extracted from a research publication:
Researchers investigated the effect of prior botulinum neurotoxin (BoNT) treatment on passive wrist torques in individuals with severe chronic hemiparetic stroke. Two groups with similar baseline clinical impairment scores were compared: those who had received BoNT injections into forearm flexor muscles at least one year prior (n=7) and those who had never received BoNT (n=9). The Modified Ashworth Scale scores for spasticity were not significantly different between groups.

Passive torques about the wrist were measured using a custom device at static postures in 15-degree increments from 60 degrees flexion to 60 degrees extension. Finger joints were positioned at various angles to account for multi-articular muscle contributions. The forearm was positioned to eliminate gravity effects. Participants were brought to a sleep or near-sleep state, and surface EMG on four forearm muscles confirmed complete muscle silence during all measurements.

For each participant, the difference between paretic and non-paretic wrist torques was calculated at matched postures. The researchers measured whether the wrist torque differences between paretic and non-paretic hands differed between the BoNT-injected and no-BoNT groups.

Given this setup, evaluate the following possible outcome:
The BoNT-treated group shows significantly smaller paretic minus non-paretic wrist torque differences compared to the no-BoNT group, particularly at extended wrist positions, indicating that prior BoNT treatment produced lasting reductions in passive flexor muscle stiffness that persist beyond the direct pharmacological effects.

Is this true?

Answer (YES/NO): NO